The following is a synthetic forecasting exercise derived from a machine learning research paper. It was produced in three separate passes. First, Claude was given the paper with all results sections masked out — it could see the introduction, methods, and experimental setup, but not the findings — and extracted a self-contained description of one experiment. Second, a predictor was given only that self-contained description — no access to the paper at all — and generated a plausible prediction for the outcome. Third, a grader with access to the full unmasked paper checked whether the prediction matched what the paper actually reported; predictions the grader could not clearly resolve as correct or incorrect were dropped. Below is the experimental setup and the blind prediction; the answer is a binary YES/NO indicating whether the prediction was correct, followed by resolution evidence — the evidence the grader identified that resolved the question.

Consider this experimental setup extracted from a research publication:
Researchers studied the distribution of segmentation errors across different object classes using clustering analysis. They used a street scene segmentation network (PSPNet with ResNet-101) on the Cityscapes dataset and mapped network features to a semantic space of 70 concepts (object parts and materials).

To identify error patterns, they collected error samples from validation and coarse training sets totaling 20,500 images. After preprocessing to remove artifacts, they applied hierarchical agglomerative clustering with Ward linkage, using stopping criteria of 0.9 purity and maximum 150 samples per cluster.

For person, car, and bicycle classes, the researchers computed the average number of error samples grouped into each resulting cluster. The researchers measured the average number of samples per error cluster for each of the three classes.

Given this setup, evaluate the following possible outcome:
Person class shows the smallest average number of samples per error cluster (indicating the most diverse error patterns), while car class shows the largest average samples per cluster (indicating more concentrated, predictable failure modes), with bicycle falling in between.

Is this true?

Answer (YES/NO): YES